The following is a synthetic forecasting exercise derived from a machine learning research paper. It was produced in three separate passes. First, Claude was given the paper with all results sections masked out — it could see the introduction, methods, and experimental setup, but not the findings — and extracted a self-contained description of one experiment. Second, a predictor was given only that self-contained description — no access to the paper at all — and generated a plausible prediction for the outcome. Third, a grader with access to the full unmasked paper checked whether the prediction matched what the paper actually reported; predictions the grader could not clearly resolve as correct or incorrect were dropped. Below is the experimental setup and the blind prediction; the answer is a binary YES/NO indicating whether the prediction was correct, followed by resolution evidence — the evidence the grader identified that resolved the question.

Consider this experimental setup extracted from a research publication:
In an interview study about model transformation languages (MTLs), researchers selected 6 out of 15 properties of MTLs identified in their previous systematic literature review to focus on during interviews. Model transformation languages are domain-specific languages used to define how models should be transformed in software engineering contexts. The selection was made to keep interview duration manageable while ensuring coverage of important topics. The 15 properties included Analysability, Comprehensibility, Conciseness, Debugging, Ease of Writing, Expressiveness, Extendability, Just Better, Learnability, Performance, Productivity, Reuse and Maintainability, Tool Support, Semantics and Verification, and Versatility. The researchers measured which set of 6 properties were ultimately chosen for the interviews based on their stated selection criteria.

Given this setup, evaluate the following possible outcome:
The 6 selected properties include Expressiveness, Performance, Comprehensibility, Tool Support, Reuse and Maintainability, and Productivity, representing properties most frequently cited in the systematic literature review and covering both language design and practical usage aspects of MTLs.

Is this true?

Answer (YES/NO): NO